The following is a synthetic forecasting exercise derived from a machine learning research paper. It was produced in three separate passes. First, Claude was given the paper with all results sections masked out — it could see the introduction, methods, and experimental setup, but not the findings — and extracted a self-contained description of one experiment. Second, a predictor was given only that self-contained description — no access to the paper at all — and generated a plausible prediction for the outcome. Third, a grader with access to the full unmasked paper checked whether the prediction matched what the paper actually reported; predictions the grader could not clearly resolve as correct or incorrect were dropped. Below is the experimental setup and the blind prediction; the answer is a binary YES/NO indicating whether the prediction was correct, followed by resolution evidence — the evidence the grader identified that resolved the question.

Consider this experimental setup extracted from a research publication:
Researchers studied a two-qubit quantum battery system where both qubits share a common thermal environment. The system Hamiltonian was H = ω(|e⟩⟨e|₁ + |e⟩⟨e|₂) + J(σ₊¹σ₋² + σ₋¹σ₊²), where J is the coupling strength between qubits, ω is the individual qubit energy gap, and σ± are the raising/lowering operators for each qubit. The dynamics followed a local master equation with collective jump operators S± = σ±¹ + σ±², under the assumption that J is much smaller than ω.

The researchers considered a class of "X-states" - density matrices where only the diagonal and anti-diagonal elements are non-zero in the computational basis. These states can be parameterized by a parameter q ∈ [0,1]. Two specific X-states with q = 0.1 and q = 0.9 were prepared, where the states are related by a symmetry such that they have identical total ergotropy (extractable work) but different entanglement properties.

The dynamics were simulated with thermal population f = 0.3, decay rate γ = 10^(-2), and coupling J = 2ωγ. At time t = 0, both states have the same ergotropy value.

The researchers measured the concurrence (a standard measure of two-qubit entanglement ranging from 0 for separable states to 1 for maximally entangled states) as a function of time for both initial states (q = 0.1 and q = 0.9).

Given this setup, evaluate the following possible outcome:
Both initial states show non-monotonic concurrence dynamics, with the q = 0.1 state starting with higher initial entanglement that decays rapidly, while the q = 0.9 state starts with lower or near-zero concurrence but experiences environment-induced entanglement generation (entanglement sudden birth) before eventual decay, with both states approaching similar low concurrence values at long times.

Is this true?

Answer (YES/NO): NO